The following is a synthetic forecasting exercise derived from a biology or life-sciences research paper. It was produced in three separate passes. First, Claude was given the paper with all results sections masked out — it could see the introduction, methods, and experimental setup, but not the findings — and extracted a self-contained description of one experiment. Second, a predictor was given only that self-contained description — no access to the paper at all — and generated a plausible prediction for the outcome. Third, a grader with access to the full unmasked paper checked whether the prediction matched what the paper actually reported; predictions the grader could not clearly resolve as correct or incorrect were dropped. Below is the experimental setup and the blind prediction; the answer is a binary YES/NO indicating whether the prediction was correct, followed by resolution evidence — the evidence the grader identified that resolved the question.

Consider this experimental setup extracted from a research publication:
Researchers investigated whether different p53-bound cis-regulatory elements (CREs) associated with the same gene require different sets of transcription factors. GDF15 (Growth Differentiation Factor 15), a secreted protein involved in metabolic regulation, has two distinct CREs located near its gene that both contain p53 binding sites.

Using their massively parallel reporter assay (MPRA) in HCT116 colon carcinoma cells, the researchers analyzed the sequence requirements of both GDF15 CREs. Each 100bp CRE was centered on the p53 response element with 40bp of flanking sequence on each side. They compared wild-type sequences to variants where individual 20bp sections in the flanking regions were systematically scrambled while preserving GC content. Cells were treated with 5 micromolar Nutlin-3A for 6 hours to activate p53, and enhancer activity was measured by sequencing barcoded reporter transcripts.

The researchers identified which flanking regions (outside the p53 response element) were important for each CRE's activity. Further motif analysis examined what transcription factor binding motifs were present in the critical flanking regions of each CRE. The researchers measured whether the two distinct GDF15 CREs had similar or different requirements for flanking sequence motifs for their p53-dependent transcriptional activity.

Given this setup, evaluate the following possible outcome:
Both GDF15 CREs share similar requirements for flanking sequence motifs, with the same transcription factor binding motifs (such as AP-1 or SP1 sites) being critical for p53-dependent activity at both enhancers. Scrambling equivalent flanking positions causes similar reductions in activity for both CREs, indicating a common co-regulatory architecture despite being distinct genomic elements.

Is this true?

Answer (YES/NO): NO